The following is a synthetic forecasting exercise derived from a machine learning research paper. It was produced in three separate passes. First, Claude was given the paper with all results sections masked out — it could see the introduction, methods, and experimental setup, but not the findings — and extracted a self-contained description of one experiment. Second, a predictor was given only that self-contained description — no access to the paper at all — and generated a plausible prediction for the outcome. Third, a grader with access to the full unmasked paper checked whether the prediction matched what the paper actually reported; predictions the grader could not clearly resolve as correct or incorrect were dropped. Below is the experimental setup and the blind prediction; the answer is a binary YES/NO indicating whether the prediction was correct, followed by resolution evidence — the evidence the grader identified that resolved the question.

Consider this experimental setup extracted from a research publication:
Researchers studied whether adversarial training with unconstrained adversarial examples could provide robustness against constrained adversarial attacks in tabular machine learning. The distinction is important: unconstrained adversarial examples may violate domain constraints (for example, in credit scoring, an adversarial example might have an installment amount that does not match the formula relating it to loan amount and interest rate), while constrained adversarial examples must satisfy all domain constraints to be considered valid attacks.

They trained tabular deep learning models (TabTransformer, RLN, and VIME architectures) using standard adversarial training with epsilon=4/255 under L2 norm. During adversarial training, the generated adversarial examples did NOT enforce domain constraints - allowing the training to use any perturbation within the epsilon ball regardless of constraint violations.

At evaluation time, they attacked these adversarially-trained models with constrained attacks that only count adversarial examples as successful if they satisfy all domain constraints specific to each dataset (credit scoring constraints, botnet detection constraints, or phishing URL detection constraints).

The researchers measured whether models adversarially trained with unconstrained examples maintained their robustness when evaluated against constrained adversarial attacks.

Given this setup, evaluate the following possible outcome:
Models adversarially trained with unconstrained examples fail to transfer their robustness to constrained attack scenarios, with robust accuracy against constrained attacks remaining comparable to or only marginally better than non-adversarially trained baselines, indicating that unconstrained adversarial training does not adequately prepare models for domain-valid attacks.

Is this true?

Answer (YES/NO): NO